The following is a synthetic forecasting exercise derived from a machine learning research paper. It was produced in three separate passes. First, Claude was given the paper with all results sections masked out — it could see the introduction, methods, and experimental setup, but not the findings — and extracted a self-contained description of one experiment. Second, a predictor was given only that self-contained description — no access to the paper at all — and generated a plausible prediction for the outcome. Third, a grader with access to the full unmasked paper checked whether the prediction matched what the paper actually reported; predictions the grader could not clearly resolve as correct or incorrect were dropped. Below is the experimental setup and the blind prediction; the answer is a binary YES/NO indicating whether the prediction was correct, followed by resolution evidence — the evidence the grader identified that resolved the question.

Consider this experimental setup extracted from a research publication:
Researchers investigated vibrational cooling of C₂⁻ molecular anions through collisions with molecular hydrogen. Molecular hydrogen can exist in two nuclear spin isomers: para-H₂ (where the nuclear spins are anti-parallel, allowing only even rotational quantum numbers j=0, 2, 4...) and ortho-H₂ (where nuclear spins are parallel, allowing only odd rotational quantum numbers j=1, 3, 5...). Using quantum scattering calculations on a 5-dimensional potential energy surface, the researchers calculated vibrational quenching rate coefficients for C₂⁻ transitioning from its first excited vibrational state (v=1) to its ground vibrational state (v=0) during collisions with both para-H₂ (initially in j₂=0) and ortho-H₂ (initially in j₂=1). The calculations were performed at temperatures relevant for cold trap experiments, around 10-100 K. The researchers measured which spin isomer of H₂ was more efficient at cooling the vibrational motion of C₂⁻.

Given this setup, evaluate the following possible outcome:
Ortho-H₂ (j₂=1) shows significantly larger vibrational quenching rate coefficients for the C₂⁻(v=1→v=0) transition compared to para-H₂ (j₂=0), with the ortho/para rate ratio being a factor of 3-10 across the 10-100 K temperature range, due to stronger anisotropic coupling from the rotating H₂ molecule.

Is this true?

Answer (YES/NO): NO